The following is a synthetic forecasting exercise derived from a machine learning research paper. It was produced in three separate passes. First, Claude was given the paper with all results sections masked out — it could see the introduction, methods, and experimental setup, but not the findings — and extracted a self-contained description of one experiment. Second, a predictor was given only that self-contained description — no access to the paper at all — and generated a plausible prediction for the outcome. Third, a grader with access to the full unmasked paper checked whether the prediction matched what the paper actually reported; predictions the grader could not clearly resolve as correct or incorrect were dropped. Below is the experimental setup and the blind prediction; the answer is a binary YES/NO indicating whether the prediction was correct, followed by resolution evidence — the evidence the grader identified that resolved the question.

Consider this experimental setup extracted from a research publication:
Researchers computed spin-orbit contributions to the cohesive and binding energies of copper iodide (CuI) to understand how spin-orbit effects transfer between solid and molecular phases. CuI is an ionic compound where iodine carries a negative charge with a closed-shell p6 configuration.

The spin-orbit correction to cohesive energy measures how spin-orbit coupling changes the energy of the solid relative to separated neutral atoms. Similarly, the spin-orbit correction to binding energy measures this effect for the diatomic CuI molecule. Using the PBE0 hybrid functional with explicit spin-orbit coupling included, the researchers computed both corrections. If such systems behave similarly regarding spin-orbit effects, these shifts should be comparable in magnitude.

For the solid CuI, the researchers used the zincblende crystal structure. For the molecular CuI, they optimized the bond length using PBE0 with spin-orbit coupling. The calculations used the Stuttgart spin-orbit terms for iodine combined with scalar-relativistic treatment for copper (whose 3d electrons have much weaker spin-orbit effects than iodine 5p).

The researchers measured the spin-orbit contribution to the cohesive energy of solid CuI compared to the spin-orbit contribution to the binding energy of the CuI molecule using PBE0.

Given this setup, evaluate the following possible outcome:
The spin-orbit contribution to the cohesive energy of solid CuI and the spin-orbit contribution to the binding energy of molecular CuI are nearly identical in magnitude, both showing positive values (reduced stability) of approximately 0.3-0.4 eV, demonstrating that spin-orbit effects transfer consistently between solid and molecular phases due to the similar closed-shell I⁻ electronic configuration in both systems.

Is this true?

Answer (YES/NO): NO